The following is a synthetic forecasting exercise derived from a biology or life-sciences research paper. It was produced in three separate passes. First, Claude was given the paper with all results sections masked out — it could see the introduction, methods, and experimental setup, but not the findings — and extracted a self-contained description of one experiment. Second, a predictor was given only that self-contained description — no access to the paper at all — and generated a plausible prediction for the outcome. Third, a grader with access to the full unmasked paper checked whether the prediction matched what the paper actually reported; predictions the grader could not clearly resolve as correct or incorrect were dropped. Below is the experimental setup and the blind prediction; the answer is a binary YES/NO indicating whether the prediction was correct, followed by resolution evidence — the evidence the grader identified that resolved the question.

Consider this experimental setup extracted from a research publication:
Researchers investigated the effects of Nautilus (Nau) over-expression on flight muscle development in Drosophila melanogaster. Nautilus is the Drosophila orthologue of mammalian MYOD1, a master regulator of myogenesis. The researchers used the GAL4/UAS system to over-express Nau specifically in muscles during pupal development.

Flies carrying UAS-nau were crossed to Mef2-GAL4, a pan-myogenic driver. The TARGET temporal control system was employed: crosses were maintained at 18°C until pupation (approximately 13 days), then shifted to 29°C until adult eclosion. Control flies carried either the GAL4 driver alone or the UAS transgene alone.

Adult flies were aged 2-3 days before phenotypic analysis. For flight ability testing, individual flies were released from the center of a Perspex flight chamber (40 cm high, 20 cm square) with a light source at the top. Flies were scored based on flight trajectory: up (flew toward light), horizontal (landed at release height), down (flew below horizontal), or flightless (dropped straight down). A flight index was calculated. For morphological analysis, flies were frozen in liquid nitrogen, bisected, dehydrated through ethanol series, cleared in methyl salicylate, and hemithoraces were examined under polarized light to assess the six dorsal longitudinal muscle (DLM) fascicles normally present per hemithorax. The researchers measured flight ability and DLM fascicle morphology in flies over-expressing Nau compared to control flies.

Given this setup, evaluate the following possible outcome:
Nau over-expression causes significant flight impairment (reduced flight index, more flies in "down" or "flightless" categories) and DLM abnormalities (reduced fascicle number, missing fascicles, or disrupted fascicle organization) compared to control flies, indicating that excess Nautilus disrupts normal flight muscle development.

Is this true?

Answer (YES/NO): YES